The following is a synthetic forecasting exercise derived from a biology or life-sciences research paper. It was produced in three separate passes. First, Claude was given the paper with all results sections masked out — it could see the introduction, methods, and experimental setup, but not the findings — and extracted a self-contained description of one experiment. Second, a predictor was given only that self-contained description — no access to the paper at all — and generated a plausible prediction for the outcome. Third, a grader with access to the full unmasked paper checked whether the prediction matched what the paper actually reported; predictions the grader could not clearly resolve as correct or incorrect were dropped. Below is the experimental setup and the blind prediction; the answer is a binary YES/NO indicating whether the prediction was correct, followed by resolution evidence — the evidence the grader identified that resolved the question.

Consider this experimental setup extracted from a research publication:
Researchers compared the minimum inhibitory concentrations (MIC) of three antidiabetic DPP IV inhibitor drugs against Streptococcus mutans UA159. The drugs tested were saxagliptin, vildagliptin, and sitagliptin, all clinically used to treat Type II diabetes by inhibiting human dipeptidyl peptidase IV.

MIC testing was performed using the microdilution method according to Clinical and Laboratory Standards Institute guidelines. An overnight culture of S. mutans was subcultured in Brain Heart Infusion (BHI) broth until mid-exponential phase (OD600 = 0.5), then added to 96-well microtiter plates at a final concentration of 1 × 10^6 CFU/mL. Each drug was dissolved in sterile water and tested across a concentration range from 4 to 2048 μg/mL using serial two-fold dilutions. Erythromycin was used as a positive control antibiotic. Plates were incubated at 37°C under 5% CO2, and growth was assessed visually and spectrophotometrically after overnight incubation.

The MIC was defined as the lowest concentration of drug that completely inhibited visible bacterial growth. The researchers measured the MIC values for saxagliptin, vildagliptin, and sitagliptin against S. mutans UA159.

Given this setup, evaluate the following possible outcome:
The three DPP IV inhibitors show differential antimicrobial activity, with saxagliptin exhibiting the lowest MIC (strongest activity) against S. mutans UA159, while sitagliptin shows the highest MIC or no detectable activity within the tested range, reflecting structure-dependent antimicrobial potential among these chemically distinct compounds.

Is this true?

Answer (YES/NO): NO